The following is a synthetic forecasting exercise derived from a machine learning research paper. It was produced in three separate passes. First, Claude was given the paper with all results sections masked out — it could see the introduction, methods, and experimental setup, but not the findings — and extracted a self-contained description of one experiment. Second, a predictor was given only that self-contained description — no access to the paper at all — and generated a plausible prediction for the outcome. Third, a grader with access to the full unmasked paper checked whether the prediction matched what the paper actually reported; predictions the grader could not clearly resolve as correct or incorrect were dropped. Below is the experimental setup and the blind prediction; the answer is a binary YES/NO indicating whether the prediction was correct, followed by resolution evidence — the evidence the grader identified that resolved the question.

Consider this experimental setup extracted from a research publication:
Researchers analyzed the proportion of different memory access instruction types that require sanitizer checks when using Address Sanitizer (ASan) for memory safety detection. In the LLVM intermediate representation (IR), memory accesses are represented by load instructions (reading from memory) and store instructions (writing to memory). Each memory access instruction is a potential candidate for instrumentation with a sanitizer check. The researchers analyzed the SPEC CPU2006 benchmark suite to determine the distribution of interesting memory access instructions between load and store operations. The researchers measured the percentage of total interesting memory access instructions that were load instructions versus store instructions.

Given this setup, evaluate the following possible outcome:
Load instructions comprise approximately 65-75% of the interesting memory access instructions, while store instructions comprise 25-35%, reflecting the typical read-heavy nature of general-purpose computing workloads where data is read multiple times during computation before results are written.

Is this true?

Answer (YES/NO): NO